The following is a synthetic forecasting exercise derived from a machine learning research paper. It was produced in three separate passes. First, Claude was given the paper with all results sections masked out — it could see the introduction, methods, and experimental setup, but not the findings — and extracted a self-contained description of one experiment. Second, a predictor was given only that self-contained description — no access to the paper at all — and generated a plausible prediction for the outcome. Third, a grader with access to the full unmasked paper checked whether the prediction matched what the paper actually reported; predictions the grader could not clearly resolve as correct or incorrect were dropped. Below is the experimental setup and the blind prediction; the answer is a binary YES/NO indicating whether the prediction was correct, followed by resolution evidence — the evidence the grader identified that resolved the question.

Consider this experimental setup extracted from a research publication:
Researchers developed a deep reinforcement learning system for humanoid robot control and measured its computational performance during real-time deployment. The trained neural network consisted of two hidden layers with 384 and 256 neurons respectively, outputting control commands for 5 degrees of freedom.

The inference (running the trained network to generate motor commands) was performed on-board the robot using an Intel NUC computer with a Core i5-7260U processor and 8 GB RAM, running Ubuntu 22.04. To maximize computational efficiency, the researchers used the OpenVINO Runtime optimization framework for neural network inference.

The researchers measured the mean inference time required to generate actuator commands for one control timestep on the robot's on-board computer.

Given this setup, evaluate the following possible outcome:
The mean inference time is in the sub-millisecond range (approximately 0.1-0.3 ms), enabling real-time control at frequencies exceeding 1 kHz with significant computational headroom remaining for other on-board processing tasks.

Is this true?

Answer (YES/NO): NO